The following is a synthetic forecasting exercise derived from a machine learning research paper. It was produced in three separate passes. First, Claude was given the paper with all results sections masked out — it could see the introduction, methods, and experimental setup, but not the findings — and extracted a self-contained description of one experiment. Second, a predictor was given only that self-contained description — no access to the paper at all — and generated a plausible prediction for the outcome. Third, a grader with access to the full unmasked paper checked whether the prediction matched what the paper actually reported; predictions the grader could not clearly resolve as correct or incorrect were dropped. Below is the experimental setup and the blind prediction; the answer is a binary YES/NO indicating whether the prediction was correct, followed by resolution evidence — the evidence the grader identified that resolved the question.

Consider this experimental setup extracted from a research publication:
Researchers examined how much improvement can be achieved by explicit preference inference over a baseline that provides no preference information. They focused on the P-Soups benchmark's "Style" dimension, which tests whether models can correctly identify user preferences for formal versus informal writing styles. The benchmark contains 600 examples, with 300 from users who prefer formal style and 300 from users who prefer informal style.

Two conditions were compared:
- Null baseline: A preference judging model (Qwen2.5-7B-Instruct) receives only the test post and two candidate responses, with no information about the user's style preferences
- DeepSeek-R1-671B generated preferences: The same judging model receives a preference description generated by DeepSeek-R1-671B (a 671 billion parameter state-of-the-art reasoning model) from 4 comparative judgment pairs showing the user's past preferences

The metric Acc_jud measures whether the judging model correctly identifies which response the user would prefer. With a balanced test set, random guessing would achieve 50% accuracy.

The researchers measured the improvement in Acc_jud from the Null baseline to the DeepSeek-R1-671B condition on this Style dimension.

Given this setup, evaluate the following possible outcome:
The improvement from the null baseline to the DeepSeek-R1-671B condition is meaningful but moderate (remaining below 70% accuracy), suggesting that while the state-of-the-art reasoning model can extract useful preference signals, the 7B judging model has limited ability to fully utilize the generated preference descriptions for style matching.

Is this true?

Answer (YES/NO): NO